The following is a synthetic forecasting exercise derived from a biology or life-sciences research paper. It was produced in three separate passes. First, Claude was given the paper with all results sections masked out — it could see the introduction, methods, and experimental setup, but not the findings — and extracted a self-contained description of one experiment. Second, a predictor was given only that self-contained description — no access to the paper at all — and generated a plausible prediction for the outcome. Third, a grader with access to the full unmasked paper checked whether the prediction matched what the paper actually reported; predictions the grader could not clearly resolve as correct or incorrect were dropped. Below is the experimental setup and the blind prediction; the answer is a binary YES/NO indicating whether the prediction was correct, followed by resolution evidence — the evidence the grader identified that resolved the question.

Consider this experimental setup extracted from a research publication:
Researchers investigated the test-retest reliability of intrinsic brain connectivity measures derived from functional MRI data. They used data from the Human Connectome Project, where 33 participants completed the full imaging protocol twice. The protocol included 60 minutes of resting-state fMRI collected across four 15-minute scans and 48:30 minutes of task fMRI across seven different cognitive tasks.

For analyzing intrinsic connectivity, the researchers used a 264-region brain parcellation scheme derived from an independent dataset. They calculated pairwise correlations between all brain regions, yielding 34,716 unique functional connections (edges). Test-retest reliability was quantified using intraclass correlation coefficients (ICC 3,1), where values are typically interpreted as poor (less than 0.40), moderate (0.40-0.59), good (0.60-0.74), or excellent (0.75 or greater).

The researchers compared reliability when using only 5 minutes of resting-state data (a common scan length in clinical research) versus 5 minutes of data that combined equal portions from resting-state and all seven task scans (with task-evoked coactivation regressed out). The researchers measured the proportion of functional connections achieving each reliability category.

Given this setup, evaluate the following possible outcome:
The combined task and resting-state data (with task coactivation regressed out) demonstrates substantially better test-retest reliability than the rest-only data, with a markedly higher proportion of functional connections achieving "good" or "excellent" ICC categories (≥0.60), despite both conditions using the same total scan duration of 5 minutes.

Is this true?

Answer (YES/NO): NO